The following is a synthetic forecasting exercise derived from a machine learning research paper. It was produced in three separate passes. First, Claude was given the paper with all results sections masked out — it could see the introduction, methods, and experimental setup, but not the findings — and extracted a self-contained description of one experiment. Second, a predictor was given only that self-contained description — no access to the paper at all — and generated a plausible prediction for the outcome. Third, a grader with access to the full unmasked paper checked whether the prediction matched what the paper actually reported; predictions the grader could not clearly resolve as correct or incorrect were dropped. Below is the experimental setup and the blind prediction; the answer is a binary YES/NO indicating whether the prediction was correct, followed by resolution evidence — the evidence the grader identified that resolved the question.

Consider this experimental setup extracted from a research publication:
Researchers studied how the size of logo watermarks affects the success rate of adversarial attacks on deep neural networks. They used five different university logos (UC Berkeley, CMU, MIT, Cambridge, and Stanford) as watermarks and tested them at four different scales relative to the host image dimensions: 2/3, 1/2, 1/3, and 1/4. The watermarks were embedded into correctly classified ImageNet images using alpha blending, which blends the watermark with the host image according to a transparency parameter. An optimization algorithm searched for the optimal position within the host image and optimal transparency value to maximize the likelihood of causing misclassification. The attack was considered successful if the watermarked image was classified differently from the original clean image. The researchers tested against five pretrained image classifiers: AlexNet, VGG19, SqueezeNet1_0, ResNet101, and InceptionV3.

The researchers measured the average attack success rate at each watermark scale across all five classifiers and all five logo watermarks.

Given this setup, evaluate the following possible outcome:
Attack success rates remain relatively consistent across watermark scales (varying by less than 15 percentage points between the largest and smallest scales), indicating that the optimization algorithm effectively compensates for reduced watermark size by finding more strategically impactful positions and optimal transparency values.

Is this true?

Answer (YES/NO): NO